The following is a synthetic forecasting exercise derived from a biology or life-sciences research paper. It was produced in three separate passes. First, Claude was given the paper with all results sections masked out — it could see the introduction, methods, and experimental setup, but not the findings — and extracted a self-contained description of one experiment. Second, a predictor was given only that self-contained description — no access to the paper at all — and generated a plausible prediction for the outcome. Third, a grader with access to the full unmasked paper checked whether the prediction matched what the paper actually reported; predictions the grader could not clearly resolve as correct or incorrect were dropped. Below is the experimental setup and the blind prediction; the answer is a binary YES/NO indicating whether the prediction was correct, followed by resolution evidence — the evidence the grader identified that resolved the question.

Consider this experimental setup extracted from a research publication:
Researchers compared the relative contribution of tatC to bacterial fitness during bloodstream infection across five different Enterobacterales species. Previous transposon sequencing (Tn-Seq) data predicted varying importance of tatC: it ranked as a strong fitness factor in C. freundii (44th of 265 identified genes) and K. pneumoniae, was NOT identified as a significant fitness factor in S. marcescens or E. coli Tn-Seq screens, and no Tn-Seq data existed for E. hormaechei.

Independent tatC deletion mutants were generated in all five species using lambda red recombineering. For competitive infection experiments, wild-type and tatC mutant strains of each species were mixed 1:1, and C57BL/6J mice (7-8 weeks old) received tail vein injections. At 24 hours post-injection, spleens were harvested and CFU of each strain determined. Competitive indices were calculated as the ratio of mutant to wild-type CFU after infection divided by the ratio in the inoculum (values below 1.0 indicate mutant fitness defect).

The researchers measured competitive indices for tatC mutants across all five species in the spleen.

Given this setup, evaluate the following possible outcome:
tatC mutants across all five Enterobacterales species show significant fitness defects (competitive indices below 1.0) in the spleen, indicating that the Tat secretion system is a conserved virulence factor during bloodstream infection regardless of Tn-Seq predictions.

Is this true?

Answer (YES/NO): YES